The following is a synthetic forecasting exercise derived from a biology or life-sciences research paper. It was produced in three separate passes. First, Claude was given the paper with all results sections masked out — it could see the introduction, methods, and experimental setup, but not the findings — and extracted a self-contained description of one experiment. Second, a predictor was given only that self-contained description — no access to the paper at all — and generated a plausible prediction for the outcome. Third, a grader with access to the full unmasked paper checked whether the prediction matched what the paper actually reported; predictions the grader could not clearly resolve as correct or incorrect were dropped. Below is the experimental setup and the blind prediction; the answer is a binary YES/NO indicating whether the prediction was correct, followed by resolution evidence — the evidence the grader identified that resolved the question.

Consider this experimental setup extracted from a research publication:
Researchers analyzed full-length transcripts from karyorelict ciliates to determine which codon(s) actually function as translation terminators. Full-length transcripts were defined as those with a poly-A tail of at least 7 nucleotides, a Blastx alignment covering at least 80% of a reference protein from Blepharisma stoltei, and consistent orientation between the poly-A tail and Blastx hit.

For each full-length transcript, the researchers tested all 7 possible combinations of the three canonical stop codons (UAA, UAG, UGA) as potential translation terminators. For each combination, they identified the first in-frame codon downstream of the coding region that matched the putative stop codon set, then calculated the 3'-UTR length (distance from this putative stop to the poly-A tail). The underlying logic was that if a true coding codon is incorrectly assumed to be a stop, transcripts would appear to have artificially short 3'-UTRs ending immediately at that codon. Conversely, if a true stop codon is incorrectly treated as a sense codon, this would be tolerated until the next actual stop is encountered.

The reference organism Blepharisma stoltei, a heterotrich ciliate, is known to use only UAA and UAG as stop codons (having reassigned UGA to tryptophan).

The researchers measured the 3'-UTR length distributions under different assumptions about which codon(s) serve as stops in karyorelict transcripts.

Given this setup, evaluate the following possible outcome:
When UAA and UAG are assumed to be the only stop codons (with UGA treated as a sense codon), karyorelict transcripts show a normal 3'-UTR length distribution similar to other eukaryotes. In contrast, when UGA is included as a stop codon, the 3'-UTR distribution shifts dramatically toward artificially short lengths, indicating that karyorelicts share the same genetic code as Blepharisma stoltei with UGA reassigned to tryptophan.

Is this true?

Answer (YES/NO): NO